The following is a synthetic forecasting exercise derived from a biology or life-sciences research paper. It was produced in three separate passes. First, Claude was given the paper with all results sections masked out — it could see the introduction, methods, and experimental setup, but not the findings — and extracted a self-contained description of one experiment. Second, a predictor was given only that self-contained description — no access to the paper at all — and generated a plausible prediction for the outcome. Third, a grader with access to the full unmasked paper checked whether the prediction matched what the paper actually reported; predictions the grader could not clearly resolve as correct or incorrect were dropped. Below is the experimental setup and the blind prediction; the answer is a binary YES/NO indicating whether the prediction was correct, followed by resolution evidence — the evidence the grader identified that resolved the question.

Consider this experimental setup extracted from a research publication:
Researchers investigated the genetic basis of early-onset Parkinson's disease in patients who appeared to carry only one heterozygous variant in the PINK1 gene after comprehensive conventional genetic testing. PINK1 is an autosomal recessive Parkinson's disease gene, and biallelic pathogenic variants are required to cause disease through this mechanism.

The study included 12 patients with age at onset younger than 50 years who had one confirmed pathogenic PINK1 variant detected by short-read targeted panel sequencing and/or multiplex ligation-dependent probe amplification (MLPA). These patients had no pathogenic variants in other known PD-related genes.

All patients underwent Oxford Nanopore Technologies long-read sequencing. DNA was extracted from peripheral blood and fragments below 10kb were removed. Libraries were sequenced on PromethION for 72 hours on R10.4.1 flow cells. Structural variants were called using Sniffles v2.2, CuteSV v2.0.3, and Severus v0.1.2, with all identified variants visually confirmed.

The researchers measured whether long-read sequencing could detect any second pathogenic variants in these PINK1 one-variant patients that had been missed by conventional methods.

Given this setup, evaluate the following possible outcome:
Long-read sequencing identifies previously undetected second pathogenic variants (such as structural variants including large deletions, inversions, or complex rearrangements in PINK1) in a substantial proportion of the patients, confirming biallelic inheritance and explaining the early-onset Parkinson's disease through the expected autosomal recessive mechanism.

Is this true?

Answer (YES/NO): NO